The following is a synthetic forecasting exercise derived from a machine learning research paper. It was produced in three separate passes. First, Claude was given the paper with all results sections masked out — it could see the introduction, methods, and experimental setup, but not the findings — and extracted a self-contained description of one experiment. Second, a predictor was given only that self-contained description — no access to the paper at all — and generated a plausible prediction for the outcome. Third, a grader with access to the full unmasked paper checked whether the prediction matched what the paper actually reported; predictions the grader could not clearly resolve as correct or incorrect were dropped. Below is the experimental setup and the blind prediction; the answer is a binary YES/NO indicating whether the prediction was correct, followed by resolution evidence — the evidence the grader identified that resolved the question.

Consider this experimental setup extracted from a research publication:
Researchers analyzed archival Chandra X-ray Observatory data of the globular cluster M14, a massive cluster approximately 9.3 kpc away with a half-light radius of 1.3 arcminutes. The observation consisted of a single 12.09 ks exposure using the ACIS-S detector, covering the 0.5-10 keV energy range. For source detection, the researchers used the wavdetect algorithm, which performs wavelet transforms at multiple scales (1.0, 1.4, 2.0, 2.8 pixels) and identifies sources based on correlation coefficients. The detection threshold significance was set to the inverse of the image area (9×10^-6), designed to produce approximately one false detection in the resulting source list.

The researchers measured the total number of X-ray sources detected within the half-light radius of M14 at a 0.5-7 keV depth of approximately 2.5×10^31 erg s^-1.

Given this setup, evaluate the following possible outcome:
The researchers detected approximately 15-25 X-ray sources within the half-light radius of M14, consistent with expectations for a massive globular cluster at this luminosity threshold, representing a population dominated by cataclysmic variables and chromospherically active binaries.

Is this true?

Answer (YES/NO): NO